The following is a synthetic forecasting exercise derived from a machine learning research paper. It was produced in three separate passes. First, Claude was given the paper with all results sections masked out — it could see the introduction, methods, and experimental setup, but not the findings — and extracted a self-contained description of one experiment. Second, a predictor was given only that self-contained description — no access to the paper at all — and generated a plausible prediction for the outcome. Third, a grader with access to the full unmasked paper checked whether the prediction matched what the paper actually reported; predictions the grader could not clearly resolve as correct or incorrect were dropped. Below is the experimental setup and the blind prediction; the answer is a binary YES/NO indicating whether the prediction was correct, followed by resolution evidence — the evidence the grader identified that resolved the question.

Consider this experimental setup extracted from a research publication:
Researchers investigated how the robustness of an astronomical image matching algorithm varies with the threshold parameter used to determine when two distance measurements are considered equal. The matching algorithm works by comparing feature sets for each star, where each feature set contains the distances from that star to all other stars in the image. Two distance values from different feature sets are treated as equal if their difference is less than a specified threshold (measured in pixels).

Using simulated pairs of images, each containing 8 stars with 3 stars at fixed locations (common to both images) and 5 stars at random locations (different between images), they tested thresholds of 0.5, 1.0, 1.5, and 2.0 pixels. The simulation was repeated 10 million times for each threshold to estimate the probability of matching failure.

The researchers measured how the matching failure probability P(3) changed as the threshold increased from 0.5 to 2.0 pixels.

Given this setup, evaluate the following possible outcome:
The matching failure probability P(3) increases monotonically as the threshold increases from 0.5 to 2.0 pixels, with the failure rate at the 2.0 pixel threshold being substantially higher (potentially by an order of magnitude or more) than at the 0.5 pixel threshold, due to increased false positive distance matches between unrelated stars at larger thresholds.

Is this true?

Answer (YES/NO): YES